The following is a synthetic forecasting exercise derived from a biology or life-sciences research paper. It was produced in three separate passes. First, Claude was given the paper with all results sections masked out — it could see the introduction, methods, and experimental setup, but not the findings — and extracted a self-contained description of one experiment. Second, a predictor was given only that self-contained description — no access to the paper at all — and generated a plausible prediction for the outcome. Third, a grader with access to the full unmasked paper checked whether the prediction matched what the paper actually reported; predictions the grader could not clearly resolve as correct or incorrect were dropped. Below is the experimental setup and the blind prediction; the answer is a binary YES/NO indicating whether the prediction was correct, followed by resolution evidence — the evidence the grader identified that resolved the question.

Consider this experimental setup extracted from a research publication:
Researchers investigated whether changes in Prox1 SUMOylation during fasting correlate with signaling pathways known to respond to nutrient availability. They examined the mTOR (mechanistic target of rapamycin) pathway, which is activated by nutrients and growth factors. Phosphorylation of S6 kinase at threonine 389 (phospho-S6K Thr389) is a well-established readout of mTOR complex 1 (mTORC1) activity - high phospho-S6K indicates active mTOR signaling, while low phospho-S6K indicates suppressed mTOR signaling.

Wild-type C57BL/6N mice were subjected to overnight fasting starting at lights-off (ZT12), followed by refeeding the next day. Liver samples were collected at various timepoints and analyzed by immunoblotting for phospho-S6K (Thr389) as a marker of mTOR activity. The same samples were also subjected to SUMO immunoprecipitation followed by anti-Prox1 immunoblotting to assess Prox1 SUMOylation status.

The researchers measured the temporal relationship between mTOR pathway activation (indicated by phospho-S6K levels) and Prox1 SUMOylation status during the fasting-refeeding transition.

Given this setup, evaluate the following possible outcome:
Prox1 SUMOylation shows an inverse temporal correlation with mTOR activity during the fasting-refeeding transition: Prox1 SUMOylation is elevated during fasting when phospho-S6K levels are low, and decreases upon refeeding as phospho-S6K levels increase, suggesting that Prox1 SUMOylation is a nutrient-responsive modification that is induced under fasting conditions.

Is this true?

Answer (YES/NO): NO